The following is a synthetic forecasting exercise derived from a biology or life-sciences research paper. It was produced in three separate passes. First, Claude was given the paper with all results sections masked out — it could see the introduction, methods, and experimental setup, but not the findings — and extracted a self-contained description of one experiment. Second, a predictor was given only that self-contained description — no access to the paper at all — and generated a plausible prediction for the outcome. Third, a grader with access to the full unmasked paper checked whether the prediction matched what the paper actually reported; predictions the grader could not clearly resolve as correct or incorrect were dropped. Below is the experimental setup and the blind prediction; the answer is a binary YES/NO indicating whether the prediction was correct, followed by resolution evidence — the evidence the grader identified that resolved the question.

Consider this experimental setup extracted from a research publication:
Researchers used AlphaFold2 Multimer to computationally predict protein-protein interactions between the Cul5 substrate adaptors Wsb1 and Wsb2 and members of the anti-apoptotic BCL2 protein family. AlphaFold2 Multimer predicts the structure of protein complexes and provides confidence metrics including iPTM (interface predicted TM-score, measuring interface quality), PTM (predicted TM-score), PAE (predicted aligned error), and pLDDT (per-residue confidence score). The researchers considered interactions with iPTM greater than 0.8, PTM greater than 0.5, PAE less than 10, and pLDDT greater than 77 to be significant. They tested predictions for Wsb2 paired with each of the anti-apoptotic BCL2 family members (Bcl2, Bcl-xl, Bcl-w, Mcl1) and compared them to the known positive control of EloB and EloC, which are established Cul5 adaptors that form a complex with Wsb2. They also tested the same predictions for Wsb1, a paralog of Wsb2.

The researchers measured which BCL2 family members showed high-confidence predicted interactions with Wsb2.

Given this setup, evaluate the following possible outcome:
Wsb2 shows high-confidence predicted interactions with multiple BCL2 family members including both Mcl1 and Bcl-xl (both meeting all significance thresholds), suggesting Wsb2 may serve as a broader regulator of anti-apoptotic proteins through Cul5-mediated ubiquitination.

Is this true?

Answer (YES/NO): NO